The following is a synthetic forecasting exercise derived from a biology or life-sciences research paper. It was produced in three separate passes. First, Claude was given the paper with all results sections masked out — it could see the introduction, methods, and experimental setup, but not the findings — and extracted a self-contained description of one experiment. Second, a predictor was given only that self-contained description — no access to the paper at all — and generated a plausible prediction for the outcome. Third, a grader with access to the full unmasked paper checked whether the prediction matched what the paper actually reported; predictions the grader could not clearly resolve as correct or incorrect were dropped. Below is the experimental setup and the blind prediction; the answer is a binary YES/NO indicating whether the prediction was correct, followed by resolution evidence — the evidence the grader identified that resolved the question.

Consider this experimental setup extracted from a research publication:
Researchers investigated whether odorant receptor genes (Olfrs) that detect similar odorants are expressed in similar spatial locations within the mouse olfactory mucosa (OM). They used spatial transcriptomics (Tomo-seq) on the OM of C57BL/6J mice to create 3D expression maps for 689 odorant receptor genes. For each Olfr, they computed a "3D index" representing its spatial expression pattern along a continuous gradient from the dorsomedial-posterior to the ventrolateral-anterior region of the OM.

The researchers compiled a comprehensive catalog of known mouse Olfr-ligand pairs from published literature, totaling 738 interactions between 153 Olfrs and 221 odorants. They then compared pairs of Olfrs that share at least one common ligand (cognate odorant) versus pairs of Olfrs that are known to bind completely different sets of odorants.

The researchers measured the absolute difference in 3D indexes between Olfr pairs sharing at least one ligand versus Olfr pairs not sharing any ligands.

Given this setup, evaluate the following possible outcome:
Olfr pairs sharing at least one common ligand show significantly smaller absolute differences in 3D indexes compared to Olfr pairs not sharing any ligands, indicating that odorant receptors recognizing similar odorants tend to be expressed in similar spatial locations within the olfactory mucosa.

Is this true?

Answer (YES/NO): YES